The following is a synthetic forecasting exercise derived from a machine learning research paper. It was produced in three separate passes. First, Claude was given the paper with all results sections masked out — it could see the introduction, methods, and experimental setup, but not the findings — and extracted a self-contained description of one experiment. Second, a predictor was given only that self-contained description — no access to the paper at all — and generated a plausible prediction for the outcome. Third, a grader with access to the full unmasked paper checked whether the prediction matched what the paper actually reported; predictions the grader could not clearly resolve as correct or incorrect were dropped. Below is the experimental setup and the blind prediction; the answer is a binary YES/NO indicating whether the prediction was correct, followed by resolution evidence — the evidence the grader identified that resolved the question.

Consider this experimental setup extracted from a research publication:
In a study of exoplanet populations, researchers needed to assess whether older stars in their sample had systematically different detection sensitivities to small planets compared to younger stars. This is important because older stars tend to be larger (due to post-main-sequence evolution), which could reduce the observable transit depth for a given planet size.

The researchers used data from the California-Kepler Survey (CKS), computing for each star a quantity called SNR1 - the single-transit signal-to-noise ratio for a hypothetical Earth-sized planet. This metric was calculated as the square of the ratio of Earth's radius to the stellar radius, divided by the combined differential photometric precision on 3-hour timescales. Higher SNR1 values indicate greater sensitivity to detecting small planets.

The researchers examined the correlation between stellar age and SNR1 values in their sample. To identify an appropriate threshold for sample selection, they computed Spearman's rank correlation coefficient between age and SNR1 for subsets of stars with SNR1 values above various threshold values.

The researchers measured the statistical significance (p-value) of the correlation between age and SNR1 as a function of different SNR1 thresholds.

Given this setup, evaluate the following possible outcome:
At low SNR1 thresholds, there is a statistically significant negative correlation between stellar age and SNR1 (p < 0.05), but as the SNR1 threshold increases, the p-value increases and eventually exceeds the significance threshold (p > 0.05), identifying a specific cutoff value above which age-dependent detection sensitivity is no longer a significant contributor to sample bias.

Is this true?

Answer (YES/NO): NO